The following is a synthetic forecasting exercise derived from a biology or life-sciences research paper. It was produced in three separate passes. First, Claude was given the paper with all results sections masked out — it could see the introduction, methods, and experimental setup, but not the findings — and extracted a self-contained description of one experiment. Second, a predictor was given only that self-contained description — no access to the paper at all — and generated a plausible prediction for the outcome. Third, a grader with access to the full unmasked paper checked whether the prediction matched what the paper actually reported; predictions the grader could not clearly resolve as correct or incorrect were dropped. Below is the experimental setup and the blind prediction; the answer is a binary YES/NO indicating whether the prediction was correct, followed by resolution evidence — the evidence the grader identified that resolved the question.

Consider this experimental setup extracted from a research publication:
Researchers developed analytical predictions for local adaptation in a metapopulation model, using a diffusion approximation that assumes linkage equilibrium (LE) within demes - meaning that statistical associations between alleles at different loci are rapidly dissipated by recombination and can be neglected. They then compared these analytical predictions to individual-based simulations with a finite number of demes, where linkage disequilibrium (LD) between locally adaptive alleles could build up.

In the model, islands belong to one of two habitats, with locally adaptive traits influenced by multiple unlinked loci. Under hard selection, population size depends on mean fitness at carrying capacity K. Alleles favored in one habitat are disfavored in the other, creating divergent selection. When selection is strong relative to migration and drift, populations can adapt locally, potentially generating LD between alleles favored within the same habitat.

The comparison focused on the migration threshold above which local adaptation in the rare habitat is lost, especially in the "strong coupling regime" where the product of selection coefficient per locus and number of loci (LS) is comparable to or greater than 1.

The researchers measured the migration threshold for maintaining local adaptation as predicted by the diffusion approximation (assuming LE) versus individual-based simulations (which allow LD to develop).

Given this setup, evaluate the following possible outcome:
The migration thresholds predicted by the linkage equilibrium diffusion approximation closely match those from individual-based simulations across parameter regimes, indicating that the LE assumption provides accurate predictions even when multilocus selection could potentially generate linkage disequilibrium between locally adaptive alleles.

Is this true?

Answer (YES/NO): NO